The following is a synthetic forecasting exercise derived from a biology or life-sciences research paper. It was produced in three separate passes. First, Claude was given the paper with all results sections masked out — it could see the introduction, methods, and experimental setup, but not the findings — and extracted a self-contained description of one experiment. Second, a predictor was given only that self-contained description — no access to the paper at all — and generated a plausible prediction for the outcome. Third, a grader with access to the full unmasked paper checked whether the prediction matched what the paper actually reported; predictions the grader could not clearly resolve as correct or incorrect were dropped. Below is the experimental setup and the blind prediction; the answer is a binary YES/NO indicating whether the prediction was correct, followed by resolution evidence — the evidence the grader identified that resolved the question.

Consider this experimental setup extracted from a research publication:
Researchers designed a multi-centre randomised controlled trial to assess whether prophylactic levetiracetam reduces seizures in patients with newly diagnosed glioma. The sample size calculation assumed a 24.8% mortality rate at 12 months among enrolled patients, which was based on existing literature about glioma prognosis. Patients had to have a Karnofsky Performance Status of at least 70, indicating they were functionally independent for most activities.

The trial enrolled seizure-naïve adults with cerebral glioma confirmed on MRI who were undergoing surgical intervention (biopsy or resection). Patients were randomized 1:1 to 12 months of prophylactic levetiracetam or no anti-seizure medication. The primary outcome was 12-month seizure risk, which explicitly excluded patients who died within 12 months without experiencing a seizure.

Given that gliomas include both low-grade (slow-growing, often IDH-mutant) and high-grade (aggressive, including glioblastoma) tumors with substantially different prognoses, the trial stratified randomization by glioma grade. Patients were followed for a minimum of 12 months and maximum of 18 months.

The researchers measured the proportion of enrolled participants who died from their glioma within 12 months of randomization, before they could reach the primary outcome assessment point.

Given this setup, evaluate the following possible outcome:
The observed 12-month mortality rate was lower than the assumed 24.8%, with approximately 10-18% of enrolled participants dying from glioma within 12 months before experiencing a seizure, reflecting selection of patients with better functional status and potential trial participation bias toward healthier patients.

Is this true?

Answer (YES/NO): NO